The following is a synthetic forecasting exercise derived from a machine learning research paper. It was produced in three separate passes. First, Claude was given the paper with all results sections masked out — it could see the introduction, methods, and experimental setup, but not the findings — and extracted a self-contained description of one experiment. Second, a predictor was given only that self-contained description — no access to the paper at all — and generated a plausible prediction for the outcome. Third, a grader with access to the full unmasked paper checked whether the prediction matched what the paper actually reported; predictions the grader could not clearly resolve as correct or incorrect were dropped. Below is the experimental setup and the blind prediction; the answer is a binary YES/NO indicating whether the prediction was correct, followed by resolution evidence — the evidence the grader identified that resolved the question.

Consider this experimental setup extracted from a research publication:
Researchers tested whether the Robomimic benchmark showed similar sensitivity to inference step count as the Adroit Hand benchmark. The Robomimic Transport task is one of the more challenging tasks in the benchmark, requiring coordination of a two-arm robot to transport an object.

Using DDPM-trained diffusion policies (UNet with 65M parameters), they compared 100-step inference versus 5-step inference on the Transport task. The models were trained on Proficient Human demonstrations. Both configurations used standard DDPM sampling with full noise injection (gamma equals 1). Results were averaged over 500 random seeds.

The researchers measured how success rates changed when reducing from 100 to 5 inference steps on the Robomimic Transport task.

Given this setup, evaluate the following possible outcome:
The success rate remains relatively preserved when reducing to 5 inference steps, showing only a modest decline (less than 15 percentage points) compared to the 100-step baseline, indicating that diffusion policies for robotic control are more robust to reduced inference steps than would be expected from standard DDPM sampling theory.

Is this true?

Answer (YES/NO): YES